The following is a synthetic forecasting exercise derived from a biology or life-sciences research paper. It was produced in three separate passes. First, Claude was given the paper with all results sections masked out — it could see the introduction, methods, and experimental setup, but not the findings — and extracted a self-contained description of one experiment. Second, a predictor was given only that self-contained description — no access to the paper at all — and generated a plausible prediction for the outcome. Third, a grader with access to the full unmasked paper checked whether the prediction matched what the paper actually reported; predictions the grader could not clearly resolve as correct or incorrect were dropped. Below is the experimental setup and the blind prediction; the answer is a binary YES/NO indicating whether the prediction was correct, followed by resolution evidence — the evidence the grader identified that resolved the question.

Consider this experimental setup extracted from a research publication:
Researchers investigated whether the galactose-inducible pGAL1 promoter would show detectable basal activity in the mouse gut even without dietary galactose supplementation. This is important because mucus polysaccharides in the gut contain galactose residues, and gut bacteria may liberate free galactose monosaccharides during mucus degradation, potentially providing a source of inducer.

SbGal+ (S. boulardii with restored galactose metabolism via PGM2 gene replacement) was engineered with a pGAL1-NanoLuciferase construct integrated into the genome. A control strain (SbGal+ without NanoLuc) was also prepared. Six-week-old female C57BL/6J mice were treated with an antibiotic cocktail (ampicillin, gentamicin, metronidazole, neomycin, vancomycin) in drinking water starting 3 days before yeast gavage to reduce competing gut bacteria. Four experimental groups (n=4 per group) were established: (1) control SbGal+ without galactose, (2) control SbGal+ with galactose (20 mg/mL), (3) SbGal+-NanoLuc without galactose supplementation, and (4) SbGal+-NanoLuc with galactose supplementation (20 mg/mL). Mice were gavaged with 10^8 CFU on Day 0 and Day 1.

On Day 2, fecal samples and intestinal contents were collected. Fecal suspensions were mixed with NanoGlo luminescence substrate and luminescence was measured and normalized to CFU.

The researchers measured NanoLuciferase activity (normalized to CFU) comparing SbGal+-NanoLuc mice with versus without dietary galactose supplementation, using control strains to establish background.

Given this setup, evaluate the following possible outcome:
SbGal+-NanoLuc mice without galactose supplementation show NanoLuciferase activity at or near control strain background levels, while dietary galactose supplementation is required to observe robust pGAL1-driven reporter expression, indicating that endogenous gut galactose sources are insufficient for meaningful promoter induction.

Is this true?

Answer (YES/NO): NO